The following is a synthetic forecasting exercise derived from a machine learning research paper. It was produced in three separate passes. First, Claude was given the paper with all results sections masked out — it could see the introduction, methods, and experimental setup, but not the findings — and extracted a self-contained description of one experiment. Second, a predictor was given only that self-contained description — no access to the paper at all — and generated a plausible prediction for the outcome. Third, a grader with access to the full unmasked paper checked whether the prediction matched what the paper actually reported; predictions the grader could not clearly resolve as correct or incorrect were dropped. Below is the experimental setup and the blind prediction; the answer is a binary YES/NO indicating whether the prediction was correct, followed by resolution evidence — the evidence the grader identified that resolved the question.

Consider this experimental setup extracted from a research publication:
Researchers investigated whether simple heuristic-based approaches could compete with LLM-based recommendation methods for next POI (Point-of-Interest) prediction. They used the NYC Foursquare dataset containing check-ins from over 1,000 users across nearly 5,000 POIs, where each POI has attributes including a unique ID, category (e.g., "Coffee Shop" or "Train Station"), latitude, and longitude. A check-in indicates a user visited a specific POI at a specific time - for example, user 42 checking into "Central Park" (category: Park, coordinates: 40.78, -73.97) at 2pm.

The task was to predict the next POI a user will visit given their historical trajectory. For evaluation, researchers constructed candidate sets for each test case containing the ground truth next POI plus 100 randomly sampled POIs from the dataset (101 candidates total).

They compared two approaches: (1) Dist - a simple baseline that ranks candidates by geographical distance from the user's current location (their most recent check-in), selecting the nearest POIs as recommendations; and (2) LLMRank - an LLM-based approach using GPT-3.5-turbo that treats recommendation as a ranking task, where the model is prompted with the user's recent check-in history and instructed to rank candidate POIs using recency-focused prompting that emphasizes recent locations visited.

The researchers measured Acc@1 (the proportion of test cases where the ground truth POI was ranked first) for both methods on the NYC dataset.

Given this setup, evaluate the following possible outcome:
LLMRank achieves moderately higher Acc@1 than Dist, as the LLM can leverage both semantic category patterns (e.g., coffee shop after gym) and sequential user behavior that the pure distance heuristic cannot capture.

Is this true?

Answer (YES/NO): NO